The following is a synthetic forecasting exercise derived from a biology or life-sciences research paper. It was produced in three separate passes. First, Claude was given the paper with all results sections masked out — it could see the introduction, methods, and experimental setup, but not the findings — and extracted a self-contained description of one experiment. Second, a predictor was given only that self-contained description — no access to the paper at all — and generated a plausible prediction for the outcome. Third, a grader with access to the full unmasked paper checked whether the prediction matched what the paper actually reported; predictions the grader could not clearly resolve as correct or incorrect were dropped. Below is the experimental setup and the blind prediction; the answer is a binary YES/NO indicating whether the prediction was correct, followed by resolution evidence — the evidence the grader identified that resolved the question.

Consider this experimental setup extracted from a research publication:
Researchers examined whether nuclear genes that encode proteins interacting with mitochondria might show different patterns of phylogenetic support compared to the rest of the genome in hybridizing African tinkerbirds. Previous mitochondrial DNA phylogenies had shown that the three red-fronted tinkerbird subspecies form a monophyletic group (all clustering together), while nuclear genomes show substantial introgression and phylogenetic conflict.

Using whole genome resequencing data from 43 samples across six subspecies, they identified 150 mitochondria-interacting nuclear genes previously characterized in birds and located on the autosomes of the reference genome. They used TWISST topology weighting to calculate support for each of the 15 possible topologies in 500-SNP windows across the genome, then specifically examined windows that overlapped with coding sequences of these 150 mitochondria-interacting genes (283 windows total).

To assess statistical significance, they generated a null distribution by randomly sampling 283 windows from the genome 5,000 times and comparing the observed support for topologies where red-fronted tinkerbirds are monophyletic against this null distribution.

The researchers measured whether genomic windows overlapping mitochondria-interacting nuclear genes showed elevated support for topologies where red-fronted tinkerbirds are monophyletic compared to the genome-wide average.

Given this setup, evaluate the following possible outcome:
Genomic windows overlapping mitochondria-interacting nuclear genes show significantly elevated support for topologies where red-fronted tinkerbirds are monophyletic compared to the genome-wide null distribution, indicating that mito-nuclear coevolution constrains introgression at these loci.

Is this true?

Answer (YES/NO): NO